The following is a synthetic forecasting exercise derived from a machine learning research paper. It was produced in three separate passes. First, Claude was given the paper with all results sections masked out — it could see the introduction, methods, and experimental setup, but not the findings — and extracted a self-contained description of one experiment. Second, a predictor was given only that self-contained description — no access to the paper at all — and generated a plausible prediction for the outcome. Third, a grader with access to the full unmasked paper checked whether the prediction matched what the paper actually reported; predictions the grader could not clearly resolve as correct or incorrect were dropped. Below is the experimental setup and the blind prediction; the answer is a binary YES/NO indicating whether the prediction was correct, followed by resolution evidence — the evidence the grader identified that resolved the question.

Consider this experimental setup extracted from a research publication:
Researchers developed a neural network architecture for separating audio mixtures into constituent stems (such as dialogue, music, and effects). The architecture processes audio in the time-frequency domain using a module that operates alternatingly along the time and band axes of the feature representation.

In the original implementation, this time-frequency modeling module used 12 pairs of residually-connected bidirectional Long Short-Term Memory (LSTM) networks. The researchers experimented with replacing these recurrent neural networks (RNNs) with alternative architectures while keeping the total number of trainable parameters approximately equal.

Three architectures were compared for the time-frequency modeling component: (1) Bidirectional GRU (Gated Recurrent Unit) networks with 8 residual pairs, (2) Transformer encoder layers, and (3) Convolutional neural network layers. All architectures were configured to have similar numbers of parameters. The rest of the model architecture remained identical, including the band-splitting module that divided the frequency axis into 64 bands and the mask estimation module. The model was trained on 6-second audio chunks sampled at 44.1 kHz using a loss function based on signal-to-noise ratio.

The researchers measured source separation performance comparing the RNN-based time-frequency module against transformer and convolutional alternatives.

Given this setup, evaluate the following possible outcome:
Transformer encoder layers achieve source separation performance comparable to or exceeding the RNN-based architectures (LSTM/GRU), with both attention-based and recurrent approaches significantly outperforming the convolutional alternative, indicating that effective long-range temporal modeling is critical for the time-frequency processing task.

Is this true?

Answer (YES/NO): NO